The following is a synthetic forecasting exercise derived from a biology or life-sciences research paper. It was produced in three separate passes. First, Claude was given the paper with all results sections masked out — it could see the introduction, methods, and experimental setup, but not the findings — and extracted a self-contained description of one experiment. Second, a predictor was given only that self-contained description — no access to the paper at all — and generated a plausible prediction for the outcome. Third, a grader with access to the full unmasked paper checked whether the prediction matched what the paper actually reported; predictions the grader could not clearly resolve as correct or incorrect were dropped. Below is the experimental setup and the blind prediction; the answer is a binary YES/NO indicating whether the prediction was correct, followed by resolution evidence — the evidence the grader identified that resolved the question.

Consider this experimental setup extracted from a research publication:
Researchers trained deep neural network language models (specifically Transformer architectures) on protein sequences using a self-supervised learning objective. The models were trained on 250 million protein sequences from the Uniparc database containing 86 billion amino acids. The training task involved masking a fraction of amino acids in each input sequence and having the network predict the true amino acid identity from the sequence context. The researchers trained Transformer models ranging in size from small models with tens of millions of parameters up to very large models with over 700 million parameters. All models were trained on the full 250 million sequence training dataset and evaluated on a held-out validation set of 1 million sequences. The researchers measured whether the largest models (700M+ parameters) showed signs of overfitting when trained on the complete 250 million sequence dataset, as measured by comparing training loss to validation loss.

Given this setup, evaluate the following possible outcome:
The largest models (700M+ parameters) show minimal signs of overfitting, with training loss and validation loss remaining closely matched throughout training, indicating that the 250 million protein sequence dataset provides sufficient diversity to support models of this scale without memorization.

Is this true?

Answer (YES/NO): YES